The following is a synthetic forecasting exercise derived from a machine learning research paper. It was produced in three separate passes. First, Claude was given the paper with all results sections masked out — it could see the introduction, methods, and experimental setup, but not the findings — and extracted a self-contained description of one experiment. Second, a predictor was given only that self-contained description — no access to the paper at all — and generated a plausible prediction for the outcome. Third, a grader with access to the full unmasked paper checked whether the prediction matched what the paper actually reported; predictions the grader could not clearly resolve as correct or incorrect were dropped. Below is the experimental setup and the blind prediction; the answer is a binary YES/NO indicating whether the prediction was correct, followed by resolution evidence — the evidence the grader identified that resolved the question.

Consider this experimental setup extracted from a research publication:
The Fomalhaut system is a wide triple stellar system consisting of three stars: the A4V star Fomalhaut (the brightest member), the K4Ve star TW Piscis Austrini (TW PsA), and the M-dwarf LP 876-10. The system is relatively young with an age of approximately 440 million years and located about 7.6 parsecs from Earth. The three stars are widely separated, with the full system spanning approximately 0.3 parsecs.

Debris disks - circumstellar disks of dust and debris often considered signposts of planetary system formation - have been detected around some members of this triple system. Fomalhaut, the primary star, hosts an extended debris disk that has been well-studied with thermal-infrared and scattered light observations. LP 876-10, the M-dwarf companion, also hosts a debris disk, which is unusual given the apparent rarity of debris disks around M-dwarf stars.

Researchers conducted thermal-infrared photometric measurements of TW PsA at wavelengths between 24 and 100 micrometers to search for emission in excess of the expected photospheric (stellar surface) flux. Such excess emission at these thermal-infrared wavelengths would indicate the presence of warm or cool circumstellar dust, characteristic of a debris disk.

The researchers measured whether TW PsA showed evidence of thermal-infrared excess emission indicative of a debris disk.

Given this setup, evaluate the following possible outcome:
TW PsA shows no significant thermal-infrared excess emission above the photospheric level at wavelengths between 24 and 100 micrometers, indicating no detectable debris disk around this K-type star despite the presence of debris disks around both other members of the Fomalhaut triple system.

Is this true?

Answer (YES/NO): YES